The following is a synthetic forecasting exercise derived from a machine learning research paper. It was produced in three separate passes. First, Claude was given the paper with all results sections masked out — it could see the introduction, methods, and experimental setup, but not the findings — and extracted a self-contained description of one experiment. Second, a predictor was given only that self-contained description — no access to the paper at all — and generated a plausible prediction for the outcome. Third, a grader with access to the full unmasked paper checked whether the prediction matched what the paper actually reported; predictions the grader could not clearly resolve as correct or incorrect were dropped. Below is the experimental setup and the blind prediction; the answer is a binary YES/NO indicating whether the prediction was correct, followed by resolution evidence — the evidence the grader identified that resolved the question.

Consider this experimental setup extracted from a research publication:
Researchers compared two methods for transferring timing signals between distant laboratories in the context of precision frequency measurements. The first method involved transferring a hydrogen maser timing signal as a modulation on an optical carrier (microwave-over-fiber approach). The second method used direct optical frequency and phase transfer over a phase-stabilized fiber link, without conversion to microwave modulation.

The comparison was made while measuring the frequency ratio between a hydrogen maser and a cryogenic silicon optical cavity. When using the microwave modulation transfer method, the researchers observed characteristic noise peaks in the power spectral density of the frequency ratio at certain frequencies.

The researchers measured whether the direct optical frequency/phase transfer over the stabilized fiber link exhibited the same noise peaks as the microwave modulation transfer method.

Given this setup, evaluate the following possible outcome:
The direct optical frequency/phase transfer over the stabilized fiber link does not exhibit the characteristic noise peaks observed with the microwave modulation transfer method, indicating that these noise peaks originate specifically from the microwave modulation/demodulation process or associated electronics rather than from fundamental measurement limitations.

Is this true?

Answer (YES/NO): YES